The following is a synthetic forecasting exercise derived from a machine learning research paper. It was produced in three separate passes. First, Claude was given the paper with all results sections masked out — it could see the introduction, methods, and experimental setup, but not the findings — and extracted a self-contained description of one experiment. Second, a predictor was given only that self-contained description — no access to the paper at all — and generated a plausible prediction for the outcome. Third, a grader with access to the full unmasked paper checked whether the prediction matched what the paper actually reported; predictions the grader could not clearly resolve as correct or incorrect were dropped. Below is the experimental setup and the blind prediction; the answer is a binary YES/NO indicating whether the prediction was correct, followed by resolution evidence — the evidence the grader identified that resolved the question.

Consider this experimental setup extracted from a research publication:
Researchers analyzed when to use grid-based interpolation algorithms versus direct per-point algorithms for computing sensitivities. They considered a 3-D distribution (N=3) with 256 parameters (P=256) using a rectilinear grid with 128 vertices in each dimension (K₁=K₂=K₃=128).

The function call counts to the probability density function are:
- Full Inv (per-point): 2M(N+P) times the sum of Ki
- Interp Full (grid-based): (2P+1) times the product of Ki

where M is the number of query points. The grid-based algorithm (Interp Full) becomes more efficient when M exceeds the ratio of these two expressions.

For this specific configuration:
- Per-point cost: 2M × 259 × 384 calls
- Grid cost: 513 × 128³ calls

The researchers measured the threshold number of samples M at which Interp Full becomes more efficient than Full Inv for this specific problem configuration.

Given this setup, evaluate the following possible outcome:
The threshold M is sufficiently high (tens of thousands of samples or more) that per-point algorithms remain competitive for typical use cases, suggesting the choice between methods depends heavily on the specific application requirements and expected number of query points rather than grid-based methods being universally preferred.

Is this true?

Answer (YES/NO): NO